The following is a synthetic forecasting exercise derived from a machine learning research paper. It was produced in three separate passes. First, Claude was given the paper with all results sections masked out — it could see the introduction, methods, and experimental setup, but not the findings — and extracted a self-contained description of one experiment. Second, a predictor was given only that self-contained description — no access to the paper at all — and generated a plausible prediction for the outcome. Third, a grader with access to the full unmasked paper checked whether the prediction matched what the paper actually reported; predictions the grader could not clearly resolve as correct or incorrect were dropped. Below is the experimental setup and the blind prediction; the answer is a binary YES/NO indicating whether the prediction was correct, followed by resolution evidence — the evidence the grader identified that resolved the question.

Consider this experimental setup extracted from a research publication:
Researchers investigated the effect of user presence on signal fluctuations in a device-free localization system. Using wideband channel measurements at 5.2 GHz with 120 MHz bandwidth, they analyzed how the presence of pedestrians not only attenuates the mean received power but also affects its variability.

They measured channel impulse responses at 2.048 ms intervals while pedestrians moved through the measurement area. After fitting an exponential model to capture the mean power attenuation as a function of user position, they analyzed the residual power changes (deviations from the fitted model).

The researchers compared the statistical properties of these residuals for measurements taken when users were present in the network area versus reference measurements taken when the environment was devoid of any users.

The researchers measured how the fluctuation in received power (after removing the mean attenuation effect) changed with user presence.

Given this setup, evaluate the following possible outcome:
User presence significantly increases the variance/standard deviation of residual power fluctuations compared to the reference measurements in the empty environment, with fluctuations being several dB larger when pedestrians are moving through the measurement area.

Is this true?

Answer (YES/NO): NO